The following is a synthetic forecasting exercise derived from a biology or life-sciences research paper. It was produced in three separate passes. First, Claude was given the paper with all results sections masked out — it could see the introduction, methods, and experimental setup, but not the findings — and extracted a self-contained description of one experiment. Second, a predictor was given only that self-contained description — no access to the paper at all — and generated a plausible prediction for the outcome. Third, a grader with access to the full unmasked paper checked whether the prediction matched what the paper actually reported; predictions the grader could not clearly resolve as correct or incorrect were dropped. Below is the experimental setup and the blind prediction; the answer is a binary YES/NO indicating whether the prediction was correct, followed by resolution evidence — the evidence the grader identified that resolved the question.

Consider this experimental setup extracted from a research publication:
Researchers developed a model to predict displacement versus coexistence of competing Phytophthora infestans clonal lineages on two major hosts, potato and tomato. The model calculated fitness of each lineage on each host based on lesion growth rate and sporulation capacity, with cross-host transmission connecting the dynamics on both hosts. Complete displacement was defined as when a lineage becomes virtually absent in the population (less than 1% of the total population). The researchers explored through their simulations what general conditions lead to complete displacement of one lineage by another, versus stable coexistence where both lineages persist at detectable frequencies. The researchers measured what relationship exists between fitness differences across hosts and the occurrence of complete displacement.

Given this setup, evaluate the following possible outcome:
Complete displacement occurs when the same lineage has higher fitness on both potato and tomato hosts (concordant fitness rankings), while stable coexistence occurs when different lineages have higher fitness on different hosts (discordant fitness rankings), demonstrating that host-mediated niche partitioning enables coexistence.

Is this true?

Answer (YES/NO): NO